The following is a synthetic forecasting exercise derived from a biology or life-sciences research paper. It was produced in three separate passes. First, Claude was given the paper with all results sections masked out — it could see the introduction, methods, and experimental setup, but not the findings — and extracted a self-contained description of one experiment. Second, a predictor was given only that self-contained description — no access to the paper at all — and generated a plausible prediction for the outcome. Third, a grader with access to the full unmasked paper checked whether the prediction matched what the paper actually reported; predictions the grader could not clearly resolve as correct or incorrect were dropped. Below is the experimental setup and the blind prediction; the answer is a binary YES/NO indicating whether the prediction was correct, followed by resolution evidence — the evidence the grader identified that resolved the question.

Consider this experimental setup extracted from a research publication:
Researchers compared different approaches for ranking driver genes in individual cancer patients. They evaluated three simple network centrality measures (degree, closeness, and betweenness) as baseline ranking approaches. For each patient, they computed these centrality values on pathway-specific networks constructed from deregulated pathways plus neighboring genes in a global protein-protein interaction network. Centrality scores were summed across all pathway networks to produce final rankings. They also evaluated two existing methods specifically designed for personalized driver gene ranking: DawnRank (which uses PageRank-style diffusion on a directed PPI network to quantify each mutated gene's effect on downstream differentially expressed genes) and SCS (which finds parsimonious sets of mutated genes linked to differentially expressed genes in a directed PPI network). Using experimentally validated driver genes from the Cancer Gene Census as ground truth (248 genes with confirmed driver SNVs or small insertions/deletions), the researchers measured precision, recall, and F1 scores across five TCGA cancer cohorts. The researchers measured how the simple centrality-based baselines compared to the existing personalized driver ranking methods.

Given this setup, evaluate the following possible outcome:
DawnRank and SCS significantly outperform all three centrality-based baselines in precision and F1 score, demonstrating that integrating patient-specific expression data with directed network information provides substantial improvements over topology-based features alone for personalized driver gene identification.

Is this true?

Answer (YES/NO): NO